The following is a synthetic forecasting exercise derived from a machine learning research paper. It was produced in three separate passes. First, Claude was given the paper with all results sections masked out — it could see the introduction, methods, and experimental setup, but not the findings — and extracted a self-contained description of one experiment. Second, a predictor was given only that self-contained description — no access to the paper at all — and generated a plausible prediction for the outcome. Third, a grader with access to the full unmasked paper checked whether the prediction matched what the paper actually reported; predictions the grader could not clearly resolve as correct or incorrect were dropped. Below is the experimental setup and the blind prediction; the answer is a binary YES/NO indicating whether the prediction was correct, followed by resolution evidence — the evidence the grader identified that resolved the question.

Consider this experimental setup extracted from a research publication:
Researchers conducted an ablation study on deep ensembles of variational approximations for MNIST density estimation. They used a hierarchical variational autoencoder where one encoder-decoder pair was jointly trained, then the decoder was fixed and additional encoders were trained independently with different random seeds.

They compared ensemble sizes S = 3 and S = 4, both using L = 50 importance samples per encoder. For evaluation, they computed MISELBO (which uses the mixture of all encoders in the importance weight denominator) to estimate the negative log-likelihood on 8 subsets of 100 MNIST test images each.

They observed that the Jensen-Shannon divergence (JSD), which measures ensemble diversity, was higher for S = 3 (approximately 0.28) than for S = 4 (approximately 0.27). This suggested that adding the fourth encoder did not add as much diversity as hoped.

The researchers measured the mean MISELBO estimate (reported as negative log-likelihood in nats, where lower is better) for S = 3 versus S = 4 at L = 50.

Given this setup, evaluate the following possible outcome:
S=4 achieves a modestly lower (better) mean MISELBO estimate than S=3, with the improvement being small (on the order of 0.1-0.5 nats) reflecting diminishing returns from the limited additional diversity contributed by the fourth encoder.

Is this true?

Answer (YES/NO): NO